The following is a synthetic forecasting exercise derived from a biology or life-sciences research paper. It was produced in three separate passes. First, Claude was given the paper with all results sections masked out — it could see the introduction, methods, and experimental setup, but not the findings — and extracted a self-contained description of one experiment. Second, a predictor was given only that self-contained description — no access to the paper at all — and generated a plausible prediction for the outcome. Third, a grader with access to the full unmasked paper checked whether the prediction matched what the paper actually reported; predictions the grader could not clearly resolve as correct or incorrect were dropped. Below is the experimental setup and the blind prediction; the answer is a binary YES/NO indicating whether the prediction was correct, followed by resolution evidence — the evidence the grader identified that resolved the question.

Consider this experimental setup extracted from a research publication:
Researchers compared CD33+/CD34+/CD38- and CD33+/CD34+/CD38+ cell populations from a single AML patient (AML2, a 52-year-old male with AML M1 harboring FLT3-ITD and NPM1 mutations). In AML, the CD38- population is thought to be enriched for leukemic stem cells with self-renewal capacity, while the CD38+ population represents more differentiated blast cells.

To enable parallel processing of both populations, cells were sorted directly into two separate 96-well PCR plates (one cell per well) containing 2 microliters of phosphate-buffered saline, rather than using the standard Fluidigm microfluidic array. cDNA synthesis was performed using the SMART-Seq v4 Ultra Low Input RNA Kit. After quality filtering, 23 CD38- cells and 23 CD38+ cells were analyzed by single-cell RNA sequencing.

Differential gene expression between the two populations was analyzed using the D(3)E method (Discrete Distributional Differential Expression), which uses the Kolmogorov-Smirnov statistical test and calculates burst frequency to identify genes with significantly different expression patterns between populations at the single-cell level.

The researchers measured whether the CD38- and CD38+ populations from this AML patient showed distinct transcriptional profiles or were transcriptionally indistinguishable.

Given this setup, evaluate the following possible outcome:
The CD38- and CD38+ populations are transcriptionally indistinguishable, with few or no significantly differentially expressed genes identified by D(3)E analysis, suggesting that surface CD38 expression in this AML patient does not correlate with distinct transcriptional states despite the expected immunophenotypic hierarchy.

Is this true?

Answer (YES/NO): NO